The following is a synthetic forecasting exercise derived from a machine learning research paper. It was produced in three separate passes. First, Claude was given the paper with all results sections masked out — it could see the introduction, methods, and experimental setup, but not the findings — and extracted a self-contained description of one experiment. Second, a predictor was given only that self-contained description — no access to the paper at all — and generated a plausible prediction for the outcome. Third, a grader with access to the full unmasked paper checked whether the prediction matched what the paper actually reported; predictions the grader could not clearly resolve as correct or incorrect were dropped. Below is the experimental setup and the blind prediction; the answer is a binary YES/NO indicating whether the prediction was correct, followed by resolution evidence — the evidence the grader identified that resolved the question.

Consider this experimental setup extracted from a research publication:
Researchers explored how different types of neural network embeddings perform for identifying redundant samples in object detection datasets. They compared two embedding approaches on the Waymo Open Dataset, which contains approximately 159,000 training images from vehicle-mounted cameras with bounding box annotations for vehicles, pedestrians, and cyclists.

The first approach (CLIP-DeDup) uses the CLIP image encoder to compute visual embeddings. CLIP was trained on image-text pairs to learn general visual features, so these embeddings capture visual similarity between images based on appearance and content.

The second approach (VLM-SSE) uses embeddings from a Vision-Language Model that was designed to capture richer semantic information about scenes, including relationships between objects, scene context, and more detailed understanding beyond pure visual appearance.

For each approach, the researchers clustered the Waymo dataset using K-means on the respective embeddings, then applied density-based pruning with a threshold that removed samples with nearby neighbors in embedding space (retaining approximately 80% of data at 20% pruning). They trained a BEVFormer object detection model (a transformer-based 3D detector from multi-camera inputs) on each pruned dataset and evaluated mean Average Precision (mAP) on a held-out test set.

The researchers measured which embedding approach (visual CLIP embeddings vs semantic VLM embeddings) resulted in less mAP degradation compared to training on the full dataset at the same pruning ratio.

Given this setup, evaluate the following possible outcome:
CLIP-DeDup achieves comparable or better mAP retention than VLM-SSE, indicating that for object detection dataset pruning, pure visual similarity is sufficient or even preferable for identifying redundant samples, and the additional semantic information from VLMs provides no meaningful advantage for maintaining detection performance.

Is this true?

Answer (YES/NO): NO